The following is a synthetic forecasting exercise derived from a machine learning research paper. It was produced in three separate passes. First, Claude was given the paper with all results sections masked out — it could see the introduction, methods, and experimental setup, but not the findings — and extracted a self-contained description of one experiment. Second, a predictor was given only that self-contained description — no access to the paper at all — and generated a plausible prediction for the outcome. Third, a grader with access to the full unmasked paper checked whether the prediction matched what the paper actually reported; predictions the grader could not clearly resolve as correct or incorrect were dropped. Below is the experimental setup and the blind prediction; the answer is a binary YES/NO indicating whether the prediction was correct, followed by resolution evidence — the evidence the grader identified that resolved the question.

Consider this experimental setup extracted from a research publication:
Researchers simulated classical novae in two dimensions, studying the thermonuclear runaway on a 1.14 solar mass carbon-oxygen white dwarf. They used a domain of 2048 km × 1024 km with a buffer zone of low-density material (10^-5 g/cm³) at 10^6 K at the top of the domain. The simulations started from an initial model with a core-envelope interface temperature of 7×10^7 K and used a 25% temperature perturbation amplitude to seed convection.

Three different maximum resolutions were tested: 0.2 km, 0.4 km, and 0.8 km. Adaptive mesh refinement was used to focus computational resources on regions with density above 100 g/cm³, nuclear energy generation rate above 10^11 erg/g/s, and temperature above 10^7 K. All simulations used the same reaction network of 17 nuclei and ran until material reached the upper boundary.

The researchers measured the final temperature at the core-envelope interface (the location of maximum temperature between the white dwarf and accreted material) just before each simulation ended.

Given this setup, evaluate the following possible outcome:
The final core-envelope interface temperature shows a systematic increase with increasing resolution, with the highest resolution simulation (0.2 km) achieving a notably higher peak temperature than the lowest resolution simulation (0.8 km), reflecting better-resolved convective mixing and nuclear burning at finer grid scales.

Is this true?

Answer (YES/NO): NO